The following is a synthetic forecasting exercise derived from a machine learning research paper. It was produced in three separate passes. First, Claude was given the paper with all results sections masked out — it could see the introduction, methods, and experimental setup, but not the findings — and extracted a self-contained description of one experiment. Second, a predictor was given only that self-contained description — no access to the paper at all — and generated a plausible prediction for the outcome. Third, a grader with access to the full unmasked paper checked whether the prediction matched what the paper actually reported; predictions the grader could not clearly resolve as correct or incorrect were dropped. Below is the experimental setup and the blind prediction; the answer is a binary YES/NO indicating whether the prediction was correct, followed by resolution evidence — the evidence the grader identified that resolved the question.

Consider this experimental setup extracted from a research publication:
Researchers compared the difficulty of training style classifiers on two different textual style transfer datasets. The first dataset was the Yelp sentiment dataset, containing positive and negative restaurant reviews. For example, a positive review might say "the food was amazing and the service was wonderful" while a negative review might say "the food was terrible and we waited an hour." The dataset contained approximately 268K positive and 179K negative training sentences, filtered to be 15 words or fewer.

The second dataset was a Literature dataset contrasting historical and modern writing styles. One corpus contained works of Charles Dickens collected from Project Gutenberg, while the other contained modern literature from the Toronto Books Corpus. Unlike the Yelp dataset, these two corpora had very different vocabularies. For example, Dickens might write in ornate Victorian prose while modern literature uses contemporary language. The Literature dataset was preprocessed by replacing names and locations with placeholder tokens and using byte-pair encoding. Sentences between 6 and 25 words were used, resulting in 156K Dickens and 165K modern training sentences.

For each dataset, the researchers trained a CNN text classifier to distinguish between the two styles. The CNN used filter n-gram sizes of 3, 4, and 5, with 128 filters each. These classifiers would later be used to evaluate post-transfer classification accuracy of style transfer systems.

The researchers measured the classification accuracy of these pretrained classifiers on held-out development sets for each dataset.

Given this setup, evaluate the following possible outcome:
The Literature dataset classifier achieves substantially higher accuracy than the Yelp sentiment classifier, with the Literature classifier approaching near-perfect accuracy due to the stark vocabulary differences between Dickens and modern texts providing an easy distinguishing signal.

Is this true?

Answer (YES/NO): NO